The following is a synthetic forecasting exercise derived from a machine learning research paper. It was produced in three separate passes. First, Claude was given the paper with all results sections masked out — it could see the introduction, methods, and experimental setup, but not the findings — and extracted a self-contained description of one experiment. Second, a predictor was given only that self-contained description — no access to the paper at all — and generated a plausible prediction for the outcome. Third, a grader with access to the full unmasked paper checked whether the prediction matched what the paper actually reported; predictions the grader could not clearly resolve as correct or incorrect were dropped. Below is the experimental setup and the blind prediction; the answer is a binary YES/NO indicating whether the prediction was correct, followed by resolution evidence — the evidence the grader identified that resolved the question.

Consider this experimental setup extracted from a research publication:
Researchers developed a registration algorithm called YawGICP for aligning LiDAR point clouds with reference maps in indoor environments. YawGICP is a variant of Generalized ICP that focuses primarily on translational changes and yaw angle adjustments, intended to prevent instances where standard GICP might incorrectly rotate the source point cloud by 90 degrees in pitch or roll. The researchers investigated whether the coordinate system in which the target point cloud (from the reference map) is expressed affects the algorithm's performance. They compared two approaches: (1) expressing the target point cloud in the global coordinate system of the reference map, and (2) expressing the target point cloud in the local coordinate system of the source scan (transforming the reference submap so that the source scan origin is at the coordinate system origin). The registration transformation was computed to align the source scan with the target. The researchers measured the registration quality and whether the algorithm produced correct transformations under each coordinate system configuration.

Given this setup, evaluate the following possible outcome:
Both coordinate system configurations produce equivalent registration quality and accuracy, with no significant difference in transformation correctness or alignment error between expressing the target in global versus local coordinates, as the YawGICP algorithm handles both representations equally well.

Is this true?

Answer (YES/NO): NO